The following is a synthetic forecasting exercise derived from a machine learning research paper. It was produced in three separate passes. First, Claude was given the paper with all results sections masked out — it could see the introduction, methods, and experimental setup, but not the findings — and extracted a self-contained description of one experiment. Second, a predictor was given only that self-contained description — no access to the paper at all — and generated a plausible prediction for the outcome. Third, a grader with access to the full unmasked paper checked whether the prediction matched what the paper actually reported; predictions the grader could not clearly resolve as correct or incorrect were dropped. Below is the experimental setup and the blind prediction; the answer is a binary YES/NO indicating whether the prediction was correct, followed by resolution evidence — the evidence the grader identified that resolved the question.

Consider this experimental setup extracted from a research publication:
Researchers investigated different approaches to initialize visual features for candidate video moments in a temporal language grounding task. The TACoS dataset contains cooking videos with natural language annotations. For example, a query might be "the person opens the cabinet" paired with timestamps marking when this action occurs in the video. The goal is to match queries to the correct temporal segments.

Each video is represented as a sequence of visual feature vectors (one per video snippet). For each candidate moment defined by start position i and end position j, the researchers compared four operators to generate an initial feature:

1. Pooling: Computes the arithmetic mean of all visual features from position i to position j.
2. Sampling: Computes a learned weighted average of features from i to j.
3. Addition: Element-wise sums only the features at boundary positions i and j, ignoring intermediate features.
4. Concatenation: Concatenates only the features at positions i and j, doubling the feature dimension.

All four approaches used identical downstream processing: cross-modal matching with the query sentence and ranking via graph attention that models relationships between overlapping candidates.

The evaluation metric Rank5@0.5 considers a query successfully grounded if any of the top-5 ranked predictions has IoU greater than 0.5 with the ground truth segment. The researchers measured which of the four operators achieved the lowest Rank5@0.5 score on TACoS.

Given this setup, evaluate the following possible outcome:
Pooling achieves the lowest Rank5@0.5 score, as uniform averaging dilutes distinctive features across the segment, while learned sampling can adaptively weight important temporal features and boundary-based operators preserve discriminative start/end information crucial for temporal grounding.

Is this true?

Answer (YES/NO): YES